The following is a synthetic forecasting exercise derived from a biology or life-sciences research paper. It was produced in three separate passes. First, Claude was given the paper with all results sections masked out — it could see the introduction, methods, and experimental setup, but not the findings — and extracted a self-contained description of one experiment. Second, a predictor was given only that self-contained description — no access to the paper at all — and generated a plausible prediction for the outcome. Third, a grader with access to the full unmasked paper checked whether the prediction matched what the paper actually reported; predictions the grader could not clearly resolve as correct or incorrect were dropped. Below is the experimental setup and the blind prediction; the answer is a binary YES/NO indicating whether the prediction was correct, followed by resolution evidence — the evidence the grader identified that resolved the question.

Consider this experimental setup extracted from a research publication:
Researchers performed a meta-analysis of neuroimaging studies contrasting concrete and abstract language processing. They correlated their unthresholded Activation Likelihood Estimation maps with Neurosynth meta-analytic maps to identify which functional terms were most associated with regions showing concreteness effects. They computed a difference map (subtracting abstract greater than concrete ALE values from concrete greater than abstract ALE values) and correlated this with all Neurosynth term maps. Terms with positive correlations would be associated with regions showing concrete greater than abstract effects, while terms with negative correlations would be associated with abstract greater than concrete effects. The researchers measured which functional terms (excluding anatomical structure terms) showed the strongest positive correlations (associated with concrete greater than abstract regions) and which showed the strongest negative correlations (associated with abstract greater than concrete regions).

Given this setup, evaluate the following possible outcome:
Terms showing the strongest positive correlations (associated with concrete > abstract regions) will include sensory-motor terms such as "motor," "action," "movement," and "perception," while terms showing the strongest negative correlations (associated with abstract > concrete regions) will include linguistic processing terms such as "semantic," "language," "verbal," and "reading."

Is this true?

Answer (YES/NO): NO